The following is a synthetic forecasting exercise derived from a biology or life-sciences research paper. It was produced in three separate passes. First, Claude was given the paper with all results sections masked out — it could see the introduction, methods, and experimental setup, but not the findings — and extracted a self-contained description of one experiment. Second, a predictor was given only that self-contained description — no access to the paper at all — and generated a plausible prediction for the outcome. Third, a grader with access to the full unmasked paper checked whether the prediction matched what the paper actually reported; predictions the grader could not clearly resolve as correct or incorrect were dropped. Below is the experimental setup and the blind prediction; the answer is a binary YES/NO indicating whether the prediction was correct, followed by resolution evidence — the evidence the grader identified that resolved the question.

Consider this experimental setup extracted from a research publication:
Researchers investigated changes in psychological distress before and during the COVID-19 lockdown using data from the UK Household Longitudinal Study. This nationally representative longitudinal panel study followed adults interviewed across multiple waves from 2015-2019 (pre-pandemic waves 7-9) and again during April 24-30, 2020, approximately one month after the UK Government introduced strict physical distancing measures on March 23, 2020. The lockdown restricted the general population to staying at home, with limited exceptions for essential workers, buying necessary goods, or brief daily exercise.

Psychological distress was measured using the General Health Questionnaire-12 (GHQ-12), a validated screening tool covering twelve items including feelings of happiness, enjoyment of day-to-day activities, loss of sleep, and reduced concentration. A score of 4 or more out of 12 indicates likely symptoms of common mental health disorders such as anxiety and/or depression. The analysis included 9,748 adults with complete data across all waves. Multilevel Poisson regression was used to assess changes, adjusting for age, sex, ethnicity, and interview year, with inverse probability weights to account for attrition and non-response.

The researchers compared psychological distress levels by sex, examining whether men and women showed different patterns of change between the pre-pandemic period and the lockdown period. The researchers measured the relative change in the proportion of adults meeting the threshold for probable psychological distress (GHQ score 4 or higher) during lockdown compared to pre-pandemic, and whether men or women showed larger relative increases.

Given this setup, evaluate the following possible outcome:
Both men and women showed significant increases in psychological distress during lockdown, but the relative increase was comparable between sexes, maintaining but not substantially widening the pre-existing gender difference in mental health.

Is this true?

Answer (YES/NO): NO